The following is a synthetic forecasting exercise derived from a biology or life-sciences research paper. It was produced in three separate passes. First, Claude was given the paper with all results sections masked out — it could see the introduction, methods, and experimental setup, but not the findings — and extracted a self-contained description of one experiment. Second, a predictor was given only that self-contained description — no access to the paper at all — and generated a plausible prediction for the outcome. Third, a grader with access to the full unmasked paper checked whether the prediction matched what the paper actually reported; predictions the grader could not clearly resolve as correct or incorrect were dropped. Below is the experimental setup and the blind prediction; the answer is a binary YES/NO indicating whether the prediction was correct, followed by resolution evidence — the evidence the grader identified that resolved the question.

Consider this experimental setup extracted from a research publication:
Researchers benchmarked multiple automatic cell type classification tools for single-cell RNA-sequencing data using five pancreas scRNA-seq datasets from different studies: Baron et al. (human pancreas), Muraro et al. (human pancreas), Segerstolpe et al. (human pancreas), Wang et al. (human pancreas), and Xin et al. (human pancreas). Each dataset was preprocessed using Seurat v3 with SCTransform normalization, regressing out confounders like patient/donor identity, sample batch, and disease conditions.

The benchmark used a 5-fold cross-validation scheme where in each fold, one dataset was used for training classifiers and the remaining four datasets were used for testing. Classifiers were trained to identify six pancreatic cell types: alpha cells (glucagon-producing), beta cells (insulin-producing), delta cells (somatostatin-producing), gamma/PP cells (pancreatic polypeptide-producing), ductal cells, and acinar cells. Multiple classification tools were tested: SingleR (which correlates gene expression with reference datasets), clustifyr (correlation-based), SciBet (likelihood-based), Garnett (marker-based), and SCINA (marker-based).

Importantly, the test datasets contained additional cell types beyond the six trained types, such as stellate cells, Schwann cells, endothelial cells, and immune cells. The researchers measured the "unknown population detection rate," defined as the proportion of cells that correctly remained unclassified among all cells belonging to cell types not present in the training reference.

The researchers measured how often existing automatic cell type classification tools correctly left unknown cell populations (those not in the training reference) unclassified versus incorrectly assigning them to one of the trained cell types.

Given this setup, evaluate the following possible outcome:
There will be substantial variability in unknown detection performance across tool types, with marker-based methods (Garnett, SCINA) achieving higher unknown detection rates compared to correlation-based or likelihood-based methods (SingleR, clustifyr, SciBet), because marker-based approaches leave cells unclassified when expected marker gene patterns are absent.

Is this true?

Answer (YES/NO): YES